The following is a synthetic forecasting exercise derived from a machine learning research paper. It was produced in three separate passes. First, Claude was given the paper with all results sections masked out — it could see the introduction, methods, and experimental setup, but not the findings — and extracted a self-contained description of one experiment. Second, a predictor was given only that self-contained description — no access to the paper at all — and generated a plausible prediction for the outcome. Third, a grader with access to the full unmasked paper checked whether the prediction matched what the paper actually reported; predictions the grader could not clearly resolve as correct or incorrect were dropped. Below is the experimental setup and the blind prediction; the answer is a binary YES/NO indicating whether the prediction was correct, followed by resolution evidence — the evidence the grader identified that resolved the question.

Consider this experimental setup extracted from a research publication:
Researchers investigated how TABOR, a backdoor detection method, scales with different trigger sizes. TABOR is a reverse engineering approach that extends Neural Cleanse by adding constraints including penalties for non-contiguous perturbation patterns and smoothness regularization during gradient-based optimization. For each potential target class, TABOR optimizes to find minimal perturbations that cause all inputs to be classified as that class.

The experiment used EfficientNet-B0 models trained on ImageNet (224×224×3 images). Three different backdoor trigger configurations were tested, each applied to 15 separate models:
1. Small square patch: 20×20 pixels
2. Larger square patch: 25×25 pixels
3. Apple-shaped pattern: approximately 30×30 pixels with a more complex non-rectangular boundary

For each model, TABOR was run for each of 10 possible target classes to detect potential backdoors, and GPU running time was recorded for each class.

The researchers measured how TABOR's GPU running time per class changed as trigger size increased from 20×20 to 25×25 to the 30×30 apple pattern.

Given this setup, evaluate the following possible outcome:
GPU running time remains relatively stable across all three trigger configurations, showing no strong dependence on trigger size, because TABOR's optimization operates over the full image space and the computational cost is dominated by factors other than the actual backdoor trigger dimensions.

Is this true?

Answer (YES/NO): NO